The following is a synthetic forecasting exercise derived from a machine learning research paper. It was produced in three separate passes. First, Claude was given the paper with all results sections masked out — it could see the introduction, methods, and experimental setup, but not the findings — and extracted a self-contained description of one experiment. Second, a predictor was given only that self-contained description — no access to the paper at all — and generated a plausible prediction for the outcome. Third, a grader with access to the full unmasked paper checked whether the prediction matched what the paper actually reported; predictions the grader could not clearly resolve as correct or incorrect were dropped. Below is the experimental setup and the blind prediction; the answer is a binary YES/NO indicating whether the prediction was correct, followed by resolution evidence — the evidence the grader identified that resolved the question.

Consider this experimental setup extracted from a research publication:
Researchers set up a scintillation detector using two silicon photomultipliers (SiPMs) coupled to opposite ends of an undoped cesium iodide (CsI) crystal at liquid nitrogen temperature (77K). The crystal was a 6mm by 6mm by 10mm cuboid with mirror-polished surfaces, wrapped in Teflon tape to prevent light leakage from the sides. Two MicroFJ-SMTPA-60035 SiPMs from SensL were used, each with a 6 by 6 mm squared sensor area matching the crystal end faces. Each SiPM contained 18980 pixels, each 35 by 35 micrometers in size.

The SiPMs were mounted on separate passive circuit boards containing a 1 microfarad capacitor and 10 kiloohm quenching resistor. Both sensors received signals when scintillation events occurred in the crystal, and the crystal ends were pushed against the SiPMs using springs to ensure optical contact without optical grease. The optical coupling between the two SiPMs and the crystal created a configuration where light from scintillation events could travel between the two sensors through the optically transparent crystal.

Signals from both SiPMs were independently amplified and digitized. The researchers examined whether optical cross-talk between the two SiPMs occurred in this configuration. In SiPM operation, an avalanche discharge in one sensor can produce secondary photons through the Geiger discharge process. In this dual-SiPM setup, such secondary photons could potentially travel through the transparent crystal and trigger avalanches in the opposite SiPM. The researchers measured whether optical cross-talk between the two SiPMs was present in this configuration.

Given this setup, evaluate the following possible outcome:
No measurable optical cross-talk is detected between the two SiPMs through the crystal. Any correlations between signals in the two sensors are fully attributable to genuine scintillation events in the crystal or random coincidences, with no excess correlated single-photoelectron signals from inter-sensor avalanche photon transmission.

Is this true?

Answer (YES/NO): NO